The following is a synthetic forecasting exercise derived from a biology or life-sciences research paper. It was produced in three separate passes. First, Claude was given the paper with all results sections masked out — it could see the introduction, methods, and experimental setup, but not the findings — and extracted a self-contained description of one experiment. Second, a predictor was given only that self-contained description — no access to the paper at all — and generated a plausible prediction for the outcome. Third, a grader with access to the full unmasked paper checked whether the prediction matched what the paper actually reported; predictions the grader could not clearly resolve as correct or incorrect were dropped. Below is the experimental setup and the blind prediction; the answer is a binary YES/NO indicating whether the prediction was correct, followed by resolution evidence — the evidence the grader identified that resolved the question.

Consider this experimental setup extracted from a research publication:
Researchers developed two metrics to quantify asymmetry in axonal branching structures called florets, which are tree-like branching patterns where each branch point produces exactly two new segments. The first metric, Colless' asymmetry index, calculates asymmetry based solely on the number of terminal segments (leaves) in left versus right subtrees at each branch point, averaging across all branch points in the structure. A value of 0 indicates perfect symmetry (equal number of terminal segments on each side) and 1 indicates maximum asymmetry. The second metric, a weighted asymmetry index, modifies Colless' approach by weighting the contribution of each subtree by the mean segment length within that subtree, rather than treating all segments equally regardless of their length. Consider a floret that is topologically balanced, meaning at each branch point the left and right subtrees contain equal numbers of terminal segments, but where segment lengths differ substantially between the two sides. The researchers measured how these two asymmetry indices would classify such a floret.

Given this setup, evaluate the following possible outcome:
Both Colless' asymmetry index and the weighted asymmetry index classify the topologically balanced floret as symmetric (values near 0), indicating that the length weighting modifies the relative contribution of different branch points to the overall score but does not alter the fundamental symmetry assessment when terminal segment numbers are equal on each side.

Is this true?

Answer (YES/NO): NO